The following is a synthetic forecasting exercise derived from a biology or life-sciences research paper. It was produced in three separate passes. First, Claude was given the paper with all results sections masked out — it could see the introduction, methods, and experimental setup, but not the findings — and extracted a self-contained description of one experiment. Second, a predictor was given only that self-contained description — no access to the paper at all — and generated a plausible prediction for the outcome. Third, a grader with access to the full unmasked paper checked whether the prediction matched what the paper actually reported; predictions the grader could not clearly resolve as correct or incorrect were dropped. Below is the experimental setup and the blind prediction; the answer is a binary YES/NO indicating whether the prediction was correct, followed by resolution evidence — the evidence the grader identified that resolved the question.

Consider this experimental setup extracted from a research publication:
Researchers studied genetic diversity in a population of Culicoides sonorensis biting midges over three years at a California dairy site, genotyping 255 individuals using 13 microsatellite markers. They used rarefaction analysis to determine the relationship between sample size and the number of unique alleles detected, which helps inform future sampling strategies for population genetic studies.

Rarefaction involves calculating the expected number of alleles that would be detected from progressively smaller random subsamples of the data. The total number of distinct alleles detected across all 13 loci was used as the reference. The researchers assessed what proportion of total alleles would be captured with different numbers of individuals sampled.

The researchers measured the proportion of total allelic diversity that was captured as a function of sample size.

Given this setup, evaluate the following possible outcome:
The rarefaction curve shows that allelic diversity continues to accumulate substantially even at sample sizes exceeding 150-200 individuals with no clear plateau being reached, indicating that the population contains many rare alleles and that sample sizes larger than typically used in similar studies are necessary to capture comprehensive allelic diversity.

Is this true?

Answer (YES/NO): NO